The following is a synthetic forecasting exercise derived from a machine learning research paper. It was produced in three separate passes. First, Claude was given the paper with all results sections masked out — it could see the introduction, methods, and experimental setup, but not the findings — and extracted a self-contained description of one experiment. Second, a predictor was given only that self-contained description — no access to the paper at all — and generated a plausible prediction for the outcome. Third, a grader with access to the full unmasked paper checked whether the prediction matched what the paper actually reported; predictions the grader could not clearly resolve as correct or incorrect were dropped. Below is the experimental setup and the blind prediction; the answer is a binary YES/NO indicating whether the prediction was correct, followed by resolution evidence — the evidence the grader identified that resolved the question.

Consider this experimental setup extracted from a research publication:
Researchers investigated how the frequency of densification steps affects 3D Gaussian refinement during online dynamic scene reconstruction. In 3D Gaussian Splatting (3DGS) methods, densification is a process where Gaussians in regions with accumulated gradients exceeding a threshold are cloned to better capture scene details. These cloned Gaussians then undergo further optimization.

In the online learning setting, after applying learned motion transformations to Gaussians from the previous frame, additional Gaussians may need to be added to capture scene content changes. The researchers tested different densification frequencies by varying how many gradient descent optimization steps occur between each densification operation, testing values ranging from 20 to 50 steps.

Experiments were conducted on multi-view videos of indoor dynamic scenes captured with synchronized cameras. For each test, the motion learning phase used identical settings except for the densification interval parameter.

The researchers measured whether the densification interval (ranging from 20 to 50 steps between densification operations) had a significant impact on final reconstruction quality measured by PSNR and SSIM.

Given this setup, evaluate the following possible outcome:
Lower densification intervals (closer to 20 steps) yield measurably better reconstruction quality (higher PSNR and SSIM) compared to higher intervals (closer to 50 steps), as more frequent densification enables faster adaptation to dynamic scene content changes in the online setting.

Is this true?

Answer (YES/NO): NO